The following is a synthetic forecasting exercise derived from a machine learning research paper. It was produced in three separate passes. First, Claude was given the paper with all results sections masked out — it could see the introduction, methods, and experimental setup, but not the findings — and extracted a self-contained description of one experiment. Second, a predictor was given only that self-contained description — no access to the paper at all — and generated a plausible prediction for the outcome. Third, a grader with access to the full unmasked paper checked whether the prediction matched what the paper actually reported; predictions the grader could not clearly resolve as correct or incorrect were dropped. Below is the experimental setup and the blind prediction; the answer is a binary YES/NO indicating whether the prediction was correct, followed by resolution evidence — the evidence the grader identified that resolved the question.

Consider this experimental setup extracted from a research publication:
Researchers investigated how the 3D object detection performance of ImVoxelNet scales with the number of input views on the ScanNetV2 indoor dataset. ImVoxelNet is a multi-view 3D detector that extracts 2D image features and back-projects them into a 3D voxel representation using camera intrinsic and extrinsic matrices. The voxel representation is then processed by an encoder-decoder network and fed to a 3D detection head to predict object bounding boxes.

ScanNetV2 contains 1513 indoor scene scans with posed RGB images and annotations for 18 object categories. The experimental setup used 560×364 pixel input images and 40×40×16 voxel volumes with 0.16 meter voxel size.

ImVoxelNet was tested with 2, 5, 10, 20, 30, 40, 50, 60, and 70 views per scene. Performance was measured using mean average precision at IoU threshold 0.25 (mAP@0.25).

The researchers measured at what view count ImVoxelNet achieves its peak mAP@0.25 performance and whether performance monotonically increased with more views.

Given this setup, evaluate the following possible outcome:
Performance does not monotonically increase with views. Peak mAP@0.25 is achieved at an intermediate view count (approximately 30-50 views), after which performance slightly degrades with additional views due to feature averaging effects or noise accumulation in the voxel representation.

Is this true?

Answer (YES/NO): YES